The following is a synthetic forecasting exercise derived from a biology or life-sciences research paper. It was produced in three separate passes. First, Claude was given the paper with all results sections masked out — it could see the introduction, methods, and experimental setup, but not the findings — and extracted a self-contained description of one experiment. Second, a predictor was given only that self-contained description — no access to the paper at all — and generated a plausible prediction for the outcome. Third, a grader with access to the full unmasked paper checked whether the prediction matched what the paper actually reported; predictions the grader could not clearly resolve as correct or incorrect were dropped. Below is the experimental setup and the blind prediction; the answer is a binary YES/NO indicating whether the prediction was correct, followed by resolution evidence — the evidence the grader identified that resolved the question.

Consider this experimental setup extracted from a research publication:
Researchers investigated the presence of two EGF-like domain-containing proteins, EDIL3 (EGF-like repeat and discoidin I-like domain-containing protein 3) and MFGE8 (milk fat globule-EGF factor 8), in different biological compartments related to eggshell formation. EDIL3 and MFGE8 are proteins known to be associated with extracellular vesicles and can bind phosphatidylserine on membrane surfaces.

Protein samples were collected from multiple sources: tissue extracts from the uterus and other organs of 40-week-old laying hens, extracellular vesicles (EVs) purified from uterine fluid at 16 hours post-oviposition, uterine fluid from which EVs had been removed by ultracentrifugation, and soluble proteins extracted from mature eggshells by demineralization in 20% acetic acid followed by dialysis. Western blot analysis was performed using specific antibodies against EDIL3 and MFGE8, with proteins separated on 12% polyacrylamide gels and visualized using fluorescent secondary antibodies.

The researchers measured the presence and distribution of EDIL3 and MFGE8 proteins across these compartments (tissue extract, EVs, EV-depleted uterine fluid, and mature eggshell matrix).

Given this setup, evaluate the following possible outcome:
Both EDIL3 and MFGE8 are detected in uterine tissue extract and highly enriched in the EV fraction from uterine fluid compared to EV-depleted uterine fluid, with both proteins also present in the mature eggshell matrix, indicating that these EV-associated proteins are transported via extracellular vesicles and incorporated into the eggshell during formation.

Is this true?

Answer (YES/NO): NO